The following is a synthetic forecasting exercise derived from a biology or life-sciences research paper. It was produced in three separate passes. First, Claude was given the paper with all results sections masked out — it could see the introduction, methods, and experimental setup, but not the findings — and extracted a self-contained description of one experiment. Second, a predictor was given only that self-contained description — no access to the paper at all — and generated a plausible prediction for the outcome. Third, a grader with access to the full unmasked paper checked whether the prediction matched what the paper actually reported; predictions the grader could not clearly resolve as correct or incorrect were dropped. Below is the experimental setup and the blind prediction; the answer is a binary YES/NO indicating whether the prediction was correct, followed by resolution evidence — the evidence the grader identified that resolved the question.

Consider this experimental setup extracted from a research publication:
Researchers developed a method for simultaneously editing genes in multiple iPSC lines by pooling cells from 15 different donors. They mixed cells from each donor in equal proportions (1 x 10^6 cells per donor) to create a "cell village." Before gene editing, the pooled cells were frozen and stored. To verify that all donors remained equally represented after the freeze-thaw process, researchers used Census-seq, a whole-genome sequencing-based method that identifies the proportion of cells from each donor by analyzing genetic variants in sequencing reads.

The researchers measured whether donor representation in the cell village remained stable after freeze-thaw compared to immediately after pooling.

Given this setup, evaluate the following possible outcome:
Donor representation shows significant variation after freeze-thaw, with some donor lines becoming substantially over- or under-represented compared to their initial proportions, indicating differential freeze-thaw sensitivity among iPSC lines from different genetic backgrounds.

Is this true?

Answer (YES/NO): NO